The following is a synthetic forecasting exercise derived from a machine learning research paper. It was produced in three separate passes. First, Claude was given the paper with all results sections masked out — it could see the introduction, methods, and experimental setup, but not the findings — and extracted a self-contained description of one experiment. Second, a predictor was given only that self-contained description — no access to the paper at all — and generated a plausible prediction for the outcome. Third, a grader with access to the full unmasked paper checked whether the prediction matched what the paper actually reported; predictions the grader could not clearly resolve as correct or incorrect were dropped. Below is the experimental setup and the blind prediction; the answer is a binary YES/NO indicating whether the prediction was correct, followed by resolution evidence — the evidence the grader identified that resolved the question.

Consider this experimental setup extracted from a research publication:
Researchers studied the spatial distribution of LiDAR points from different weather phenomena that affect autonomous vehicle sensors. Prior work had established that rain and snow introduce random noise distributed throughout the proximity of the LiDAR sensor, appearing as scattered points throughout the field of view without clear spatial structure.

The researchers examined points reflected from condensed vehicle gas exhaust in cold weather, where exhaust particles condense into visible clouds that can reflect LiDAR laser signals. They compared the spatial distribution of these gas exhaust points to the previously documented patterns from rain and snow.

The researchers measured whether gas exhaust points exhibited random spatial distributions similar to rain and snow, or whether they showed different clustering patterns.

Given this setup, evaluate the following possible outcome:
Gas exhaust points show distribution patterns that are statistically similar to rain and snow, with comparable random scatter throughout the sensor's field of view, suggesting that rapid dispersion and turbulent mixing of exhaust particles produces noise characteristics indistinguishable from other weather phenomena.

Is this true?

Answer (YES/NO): NO